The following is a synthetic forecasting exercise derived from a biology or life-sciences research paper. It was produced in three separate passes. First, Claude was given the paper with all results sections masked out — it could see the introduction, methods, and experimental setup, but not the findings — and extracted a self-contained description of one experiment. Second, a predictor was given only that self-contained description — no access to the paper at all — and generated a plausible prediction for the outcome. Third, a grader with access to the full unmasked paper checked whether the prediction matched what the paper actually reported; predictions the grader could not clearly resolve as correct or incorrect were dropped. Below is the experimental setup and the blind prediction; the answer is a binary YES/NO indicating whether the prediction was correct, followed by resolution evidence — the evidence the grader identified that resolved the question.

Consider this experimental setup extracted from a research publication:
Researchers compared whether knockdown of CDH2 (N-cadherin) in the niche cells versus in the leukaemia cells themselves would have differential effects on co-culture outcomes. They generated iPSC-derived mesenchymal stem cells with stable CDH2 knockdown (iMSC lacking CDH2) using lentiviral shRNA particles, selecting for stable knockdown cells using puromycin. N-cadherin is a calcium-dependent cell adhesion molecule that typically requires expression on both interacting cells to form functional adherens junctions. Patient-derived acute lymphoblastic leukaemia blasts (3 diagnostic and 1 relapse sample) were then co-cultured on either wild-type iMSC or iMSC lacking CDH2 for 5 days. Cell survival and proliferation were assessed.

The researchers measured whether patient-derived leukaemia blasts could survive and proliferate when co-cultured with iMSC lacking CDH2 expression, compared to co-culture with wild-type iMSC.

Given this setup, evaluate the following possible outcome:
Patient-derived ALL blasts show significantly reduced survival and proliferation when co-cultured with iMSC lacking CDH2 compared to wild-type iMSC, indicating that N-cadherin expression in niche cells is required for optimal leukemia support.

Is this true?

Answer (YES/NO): YES